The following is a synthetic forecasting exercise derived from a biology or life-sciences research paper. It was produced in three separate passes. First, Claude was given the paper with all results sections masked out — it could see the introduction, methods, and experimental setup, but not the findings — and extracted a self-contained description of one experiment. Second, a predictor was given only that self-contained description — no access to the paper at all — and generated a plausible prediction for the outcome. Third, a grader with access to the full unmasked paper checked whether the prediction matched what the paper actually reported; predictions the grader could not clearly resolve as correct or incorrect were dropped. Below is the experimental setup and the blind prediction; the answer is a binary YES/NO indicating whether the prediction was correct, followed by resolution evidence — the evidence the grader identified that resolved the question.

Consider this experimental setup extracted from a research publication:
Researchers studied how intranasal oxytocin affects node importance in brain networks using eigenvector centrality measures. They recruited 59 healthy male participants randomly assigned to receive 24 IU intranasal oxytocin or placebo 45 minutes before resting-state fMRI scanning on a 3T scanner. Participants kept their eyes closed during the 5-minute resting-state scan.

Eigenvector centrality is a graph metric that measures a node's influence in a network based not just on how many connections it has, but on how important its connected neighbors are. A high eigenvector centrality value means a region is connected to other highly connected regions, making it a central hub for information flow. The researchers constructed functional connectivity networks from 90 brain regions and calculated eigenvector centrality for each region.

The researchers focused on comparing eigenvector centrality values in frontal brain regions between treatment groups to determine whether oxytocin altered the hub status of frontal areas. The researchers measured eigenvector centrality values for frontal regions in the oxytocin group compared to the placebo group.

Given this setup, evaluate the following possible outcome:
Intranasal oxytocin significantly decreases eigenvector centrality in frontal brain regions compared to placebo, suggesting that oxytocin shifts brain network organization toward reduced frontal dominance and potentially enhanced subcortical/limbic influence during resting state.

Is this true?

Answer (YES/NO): NO